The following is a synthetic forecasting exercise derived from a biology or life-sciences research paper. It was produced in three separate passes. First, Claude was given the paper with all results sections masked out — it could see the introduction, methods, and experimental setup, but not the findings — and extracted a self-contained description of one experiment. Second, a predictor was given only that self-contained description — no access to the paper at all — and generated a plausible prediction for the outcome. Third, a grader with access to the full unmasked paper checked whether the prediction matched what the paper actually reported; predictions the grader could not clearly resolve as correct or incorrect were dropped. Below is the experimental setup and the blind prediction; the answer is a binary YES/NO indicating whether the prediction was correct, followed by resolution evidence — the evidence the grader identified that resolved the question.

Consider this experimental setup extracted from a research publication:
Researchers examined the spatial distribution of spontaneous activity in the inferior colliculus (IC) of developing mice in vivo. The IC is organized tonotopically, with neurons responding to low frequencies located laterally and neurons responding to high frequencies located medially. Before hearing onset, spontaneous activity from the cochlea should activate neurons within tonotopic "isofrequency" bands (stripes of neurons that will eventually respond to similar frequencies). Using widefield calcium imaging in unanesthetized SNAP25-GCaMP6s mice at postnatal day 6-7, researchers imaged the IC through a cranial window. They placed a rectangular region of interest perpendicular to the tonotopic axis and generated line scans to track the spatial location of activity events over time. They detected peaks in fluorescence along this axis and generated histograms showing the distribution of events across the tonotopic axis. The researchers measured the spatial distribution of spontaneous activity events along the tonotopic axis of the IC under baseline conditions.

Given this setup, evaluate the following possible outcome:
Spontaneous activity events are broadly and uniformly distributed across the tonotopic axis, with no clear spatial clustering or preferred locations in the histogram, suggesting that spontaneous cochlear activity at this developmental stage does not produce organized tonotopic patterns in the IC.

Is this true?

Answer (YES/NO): NO